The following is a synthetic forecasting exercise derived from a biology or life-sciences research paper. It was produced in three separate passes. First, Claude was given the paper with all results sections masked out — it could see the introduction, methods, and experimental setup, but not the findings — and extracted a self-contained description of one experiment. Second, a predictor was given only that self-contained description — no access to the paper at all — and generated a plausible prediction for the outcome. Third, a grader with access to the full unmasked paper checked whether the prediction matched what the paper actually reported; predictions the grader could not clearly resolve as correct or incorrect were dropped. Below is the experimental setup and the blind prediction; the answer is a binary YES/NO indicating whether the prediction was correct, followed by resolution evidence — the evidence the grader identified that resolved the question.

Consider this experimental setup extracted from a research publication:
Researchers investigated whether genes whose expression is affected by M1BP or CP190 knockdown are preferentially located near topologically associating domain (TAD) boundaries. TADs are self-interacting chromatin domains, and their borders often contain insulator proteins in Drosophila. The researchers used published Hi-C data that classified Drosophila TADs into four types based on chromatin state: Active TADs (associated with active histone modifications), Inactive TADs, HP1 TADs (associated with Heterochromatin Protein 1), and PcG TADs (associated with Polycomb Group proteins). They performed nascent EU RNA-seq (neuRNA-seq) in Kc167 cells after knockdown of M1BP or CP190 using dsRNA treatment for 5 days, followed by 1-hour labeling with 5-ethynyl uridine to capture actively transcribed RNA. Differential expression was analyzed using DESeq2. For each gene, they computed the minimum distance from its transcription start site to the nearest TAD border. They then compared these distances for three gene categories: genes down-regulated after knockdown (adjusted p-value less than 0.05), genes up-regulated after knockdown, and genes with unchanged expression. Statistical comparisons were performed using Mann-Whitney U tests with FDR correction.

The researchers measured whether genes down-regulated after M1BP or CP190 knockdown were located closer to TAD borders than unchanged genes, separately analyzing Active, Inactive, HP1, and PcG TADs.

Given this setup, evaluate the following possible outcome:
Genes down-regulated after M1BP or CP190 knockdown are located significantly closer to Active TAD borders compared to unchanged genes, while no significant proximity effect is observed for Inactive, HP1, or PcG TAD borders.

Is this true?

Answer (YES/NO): NO